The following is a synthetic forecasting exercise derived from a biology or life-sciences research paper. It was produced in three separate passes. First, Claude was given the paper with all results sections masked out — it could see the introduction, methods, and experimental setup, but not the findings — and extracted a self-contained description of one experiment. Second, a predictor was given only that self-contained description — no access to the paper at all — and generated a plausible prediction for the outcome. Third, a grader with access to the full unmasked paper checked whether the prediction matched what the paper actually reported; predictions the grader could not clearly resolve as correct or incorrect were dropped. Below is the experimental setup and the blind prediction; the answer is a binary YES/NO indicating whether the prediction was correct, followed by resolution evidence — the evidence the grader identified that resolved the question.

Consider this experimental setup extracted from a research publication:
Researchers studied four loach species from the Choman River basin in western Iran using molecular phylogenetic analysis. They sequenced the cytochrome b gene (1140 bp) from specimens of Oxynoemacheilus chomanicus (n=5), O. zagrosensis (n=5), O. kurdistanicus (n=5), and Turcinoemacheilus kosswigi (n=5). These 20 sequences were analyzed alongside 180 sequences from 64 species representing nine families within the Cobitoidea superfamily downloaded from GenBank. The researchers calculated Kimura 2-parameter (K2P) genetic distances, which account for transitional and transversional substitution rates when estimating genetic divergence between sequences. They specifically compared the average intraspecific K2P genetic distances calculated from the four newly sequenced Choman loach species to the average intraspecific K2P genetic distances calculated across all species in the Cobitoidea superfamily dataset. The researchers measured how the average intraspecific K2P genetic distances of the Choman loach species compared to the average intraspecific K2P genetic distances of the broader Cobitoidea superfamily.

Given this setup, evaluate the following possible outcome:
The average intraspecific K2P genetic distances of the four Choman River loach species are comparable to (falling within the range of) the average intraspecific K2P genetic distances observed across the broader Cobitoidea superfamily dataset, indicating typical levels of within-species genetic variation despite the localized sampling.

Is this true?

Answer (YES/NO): NO